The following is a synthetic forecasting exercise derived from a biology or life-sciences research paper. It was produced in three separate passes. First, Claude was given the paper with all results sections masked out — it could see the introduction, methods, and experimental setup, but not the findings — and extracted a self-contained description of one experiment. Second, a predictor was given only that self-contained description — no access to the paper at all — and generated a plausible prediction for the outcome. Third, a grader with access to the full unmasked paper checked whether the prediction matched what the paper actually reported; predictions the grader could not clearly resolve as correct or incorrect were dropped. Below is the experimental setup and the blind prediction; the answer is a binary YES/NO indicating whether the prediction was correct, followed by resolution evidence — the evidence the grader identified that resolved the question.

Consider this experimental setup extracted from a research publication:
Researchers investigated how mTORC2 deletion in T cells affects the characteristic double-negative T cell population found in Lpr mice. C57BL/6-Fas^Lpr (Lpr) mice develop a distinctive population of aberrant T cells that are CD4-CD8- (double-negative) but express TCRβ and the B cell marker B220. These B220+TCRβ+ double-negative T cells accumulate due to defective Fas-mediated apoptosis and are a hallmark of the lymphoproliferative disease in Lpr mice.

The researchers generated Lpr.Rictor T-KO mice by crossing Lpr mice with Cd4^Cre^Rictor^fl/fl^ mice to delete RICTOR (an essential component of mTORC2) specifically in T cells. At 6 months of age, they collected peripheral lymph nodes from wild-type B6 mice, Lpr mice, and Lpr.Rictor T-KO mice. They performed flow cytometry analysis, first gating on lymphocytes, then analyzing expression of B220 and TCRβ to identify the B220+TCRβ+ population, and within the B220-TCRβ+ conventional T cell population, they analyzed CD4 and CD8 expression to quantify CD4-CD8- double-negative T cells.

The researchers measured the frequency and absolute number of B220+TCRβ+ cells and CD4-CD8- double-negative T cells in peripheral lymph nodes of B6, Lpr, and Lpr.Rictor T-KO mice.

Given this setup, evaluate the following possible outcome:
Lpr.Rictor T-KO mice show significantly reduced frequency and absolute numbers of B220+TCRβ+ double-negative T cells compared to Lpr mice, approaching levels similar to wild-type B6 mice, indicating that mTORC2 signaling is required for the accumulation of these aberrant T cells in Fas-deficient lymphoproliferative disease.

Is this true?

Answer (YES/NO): YES